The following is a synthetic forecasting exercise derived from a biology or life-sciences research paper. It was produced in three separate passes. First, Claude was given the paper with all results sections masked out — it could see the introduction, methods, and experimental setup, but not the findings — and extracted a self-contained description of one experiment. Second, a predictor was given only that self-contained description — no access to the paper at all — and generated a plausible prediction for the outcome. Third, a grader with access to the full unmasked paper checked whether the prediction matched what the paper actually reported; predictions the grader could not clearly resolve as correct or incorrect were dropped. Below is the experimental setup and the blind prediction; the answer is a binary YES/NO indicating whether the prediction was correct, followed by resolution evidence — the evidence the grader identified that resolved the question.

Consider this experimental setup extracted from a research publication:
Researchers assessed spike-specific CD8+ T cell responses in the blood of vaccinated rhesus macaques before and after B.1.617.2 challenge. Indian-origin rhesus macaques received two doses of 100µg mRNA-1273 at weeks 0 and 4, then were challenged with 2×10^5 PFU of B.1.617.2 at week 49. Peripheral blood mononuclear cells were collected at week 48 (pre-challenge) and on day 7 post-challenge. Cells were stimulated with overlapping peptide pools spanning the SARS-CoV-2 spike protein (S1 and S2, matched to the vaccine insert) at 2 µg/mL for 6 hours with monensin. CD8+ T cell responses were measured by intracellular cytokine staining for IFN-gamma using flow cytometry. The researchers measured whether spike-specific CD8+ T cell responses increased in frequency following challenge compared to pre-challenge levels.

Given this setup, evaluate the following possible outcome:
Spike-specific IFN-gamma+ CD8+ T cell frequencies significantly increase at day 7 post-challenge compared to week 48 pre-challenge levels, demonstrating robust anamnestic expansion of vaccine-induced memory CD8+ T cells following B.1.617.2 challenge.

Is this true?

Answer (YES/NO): NO